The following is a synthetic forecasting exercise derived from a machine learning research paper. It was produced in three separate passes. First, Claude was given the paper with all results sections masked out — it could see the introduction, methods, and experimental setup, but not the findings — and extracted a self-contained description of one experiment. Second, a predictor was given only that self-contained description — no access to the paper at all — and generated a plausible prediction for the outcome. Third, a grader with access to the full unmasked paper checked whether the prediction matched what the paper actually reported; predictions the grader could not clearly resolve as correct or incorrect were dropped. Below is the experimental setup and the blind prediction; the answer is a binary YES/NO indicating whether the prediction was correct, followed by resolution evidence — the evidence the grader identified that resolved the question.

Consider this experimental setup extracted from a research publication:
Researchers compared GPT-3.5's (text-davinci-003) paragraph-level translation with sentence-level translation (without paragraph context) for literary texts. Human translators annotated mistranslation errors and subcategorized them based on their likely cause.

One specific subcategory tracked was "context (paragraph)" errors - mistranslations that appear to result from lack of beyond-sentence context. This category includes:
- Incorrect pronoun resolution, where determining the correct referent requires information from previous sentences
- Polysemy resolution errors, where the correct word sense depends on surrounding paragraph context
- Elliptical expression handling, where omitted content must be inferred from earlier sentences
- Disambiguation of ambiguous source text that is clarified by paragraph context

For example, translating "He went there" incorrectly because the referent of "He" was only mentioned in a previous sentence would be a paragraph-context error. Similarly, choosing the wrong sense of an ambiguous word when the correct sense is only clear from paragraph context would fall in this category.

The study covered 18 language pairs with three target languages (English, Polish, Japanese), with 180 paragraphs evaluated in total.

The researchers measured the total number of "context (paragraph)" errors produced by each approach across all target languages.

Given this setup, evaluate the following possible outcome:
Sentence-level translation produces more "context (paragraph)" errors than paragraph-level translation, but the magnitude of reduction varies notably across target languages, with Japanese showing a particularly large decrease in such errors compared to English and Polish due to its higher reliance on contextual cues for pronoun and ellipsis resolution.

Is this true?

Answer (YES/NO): NO